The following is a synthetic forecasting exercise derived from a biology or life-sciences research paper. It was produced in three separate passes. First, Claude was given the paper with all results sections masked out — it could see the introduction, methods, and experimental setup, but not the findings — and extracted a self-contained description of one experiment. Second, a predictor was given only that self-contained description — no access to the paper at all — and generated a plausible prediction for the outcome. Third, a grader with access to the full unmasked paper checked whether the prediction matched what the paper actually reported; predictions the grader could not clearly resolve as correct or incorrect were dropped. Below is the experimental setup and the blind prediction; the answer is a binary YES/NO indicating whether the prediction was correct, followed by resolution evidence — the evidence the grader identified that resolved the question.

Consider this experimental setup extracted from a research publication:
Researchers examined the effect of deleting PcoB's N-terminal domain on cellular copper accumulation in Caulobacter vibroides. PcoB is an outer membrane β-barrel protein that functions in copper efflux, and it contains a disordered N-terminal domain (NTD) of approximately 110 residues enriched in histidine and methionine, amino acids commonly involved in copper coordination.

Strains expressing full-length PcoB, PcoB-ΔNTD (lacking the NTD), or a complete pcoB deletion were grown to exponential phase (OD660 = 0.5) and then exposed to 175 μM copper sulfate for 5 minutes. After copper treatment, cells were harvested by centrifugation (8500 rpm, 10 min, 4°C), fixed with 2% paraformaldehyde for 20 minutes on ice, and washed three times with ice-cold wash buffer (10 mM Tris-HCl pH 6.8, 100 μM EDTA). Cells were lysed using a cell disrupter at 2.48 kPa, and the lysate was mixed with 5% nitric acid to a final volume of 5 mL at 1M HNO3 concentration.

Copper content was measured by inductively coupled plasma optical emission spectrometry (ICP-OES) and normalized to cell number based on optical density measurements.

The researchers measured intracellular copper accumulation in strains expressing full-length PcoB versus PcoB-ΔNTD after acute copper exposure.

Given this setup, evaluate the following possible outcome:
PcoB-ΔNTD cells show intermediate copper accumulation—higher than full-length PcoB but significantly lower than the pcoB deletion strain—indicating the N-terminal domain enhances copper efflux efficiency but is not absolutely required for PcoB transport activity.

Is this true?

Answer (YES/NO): NO